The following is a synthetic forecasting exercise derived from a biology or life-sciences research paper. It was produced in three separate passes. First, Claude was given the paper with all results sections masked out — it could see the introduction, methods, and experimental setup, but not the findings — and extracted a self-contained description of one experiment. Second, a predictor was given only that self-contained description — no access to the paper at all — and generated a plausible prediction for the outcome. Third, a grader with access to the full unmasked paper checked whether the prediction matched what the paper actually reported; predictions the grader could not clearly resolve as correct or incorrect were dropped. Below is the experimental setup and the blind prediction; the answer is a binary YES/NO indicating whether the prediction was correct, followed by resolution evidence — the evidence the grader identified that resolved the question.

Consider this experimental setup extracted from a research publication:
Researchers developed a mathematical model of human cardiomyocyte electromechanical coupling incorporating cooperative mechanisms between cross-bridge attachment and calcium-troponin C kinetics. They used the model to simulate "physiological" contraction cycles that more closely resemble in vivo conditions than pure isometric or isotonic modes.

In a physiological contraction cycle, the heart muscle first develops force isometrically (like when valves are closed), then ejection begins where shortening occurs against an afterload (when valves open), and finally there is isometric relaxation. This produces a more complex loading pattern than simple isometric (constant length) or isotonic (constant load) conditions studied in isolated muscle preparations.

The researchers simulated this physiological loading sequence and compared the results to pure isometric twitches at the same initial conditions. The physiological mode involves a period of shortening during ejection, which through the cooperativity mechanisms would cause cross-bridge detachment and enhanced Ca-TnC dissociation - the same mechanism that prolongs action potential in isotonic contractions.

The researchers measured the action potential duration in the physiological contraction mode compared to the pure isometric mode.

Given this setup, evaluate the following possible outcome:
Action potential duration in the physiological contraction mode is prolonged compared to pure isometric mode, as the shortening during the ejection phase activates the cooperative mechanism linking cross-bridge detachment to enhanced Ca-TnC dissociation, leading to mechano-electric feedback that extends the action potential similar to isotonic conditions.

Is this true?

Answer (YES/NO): YES